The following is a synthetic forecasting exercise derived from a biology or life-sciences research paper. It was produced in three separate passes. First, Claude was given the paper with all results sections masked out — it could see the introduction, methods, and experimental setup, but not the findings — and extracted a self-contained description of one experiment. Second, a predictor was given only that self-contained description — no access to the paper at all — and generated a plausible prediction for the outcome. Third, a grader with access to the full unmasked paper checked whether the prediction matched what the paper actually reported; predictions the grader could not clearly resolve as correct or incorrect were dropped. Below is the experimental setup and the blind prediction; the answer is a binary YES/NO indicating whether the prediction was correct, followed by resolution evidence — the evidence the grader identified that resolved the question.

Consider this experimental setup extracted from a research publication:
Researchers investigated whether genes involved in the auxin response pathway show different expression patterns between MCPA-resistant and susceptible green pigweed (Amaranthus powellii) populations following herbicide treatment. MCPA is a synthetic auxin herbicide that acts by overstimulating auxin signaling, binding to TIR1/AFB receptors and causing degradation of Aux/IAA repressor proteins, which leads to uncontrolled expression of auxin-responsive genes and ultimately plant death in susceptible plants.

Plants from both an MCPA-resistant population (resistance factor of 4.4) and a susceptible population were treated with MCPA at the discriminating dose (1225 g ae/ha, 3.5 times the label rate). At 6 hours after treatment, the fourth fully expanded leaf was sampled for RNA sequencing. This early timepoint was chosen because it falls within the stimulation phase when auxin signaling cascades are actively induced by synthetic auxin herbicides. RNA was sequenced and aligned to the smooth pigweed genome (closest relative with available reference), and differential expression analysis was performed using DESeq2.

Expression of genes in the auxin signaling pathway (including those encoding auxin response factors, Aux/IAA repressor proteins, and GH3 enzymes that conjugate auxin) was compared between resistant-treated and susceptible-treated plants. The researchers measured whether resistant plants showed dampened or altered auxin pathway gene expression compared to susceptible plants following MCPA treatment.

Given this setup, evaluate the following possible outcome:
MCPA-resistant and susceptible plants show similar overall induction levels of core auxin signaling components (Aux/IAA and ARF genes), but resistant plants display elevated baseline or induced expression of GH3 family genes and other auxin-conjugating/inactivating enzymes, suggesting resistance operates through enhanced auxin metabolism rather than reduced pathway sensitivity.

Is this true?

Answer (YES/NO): NO